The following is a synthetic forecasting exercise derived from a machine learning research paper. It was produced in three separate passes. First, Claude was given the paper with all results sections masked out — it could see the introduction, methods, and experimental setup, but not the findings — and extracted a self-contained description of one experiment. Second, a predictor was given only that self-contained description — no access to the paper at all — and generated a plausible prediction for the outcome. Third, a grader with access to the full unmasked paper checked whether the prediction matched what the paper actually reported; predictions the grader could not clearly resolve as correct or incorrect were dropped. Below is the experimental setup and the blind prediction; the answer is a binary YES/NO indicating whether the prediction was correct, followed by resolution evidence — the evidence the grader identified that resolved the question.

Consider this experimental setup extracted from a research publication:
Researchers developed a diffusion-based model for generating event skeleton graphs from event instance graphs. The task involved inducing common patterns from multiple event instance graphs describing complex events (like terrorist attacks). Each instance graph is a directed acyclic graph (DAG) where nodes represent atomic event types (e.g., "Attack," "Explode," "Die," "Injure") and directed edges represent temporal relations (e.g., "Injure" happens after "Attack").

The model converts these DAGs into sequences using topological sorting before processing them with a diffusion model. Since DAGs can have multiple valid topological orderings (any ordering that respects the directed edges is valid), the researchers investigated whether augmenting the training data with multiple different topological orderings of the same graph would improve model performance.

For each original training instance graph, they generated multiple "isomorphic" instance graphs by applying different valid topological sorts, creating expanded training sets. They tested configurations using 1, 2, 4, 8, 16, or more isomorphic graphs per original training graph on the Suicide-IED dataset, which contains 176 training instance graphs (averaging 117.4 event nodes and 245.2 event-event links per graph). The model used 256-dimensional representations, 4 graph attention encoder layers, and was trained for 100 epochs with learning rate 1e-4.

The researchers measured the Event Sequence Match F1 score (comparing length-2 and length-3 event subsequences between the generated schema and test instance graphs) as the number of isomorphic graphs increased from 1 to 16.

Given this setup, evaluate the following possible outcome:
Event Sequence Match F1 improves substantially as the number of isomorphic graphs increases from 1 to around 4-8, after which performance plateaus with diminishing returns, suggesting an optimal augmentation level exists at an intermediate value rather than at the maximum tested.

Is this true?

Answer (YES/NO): NO